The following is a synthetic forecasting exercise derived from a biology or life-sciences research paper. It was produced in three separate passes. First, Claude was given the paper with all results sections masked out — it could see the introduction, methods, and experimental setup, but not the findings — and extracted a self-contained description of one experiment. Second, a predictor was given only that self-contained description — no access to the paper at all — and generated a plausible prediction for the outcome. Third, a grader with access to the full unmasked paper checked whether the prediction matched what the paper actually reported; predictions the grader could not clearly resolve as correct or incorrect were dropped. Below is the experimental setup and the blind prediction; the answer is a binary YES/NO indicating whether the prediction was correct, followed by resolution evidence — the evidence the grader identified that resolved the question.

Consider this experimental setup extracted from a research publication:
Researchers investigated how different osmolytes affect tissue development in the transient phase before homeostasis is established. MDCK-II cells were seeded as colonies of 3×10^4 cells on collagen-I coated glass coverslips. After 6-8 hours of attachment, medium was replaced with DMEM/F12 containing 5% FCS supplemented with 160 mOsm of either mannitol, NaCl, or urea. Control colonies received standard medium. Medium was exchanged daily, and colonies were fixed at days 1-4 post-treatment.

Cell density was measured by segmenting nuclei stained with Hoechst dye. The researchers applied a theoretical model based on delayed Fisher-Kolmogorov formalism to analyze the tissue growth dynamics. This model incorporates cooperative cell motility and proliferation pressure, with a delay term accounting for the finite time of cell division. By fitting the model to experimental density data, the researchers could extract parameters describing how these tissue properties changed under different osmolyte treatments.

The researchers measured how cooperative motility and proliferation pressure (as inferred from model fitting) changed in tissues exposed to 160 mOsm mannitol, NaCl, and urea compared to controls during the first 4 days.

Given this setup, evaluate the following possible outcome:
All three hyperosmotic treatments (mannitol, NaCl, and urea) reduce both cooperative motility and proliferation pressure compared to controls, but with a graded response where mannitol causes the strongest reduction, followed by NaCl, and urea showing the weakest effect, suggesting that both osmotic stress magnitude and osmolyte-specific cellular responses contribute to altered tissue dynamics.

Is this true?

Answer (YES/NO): NO